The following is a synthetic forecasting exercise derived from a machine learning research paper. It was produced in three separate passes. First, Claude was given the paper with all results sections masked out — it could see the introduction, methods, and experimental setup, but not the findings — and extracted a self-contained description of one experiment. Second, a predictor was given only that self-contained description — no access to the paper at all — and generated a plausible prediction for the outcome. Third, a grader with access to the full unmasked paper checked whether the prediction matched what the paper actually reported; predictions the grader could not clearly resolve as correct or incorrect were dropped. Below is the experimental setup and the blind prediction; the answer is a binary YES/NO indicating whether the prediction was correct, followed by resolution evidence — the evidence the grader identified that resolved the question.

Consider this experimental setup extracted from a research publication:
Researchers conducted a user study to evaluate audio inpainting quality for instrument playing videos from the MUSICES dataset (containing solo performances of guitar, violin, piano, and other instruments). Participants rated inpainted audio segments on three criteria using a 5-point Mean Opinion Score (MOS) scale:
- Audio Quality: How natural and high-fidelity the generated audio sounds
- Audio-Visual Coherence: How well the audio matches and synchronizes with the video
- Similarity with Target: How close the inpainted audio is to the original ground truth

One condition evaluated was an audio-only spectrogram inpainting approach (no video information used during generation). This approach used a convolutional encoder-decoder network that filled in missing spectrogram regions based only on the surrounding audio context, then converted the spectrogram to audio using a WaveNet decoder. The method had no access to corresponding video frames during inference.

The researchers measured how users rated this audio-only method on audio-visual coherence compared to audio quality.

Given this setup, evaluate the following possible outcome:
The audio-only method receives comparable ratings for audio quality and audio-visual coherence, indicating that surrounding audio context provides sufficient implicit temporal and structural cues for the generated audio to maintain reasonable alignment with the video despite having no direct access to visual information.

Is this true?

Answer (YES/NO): YES